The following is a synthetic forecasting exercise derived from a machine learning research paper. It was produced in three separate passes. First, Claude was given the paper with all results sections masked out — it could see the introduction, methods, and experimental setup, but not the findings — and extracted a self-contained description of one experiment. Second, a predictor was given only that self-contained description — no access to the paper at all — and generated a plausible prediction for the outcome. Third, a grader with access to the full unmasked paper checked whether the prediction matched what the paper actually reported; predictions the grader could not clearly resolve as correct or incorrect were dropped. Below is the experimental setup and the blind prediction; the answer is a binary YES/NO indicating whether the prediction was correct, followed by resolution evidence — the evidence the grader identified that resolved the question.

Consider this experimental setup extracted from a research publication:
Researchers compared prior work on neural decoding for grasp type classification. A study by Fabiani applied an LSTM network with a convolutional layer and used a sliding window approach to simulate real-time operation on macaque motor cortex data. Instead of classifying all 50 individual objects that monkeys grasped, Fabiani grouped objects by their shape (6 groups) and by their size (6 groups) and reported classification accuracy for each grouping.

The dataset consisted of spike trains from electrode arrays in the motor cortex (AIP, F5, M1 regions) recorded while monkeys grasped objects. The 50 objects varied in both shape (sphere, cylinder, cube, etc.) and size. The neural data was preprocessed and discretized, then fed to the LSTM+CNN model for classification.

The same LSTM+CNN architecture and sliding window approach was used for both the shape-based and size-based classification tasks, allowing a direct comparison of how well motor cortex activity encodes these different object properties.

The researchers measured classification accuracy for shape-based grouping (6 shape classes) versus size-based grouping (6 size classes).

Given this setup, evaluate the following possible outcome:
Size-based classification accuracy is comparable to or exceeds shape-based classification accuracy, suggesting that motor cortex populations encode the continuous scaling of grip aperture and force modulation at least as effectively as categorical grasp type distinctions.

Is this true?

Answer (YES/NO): NO